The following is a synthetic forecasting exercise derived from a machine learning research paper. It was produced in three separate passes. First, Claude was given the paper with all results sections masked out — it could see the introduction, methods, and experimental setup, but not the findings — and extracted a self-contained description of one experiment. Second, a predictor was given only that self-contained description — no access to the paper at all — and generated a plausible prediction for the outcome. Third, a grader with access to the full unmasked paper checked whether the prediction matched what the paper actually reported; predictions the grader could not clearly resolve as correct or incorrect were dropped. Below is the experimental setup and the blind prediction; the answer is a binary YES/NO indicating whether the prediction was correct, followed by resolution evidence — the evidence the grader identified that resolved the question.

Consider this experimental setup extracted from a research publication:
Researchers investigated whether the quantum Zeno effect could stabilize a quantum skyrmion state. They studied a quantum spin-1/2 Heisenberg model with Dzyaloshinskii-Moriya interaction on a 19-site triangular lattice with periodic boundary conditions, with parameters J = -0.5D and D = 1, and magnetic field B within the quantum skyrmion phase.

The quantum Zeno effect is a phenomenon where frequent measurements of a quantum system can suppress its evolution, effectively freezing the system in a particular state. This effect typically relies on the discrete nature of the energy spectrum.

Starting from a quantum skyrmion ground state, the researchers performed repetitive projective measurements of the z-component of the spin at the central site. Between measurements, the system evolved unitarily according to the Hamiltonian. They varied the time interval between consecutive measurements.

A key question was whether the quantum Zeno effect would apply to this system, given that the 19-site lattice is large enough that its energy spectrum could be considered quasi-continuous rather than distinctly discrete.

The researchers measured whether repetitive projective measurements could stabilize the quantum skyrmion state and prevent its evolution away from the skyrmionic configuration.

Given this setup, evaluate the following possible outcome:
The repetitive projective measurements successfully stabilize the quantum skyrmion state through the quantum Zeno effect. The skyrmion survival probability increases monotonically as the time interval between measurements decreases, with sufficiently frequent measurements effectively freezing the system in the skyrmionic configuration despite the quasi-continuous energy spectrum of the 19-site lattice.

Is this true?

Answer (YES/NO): YES